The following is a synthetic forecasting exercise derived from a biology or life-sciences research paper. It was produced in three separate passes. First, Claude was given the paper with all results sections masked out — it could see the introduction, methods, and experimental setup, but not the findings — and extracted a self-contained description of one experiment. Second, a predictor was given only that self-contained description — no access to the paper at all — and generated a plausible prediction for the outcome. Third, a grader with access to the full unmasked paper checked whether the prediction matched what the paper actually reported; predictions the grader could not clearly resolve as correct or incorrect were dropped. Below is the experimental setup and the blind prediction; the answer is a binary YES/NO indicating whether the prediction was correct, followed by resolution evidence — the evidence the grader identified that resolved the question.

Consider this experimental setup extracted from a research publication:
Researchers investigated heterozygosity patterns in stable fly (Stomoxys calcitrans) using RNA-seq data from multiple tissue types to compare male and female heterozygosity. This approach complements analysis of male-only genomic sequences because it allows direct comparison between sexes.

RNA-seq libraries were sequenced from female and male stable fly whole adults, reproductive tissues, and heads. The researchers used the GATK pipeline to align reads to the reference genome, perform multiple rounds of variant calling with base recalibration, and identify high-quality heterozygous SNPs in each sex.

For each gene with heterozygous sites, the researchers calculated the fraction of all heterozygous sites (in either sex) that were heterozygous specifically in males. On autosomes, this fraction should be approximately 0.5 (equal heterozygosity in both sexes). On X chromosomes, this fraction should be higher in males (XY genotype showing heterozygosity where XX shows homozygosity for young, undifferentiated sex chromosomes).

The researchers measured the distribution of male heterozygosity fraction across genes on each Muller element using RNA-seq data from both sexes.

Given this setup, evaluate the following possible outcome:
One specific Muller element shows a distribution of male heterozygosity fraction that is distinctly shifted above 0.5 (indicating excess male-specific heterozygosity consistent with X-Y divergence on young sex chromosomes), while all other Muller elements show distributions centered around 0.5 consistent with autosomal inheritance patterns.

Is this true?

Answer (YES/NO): NO